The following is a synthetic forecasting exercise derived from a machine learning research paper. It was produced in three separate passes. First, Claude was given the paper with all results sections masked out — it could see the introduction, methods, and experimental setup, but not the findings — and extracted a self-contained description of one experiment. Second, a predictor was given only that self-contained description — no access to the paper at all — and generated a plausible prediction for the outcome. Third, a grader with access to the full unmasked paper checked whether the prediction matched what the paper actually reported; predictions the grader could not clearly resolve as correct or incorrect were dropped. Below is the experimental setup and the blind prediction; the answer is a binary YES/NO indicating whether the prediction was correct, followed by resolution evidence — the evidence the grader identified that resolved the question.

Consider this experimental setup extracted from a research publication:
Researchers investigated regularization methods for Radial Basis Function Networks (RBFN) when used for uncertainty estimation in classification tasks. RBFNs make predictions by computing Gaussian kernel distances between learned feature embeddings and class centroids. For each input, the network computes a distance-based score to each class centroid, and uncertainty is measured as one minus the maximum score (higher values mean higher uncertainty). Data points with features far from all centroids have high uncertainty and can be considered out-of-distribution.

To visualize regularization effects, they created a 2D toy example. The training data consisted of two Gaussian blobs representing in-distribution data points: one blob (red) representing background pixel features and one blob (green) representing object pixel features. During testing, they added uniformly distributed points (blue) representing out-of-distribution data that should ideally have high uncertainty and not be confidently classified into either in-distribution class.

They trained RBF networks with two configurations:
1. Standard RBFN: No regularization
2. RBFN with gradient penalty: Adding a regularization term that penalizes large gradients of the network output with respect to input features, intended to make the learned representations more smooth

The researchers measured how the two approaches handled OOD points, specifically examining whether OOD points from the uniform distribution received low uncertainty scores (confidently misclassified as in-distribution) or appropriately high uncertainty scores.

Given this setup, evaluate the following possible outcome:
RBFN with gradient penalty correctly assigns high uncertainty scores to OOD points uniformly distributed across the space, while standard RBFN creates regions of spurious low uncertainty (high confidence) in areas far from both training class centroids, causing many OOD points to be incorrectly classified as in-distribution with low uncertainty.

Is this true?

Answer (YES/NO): NO